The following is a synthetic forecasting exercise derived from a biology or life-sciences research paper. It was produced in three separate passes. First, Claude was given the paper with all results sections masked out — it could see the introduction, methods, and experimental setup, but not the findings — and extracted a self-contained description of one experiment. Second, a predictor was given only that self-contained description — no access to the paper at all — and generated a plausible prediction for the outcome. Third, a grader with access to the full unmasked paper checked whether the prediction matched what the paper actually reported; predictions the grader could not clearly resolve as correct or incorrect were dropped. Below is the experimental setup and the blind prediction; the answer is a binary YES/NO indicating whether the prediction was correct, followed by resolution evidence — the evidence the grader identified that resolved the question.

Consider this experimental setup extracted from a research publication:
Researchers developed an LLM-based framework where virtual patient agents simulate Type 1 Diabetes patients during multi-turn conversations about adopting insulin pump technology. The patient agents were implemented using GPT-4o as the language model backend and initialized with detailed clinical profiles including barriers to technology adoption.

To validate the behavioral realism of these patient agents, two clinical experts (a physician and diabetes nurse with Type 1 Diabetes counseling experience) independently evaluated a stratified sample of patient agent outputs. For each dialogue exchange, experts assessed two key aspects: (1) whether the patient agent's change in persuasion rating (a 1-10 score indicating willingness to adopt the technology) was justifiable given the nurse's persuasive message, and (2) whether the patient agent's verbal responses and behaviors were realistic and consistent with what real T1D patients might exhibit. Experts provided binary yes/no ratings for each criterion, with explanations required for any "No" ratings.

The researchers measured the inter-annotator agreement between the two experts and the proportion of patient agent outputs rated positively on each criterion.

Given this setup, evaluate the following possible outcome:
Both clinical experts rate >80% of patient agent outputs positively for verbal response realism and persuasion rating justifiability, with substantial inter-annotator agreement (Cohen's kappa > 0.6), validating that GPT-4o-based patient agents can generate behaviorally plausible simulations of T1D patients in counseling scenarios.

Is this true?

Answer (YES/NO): NO